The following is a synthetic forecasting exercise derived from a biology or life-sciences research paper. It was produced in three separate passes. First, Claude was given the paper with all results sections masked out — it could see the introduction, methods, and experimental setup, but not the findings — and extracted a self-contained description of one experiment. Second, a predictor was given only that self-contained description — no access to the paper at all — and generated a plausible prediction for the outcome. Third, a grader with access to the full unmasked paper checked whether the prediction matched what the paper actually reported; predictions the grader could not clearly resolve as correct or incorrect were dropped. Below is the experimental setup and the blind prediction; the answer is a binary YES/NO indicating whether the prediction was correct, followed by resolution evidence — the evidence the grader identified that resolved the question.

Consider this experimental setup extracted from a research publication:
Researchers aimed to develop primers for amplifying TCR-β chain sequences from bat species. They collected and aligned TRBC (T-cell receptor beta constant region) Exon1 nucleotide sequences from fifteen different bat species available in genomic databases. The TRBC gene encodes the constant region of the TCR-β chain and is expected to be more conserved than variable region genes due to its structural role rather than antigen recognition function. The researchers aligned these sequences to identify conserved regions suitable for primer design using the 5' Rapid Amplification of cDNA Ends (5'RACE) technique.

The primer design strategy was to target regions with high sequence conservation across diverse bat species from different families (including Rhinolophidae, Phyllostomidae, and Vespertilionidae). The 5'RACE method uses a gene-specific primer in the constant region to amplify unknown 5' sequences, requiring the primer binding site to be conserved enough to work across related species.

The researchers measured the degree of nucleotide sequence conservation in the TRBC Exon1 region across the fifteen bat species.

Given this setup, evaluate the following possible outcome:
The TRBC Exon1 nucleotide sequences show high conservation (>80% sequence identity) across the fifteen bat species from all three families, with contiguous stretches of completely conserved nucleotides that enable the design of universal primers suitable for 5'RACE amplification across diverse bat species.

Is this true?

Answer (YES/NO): NO